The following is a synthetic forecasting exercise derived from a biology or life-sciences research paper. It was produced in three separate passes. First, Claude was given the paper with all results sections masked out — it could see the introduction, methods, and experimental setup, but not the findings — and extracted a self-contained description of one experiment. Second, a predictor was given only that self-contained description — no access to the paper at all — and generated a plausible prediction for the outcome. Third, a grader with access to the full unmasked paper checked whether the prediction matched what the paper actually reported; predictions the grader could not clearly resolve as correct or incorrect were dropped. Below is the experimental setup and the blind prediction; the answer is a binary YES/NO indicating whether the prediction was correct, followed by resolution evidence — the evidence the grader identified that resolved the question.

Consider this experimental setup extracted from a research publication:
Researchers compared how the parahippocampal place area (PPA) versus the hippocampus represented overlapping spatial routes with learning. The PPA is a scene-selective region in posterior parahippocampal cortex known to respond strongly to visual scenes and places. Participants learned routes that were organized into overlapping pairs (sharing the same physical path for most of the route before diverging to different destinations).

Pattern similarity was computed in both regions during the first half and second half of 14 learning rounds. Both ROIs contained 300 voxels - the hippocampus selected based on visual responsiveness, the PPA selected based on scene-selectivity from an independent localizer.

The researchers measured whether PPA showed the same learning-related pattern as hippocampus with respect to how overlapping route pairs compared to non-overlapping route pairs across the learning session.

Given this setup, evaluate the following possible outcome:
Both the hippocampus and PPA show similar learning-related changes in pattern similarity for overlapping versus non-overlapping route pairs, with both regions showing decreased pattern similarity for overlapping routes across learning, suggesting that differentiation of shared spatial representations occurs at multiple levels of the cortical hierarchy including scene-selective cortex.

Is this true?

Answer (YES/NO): NO